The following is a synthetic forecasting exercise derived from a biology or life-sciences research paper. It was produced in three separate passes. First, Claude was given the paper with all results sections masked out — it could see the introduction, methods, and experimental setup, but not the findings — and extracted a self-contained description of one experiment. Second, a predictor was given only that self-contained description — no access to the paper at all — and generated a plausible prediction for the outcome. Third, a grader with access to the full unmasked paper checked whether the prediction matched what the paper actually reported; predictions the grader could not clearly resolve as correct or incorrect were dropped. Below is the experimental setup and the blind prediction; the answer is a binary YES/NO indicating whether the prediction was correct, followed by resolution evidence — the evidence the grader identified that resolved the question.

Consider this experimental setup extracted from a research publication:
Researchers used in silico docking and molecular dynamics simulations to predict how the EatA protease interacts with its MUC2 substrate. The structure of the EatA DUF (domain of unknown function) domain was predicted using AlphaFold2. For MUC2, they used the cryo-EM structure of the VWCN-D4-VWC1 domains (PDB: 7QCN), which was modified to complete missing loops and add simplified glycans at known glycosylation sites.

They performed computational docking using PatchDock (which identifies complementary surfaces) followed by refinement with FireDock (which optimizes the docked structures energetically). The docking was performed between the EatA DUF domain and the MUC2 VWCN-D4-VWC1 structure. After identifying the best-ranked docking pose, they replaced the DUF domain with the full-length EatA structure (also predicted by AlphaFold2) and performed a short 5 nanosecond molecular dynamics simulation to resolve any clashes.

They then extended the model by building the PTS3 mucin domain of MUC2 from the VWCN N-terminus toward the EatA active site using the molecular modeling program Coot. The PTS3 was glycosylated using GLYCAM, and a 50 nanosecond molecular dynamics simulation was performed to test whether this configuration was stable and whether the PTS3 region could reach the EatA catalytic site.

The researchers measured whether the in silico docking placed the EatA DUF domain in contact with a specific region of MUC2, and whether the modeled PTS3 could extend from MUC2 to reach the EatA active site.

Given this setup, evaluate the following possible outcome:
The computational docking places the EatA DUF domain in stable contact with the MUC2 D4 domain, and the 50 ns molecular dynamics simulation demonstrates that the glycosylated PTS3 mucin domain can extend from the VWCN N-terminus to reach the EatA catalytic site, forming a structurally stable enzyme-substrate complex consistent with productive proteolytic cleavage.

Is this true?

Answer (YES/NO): YES